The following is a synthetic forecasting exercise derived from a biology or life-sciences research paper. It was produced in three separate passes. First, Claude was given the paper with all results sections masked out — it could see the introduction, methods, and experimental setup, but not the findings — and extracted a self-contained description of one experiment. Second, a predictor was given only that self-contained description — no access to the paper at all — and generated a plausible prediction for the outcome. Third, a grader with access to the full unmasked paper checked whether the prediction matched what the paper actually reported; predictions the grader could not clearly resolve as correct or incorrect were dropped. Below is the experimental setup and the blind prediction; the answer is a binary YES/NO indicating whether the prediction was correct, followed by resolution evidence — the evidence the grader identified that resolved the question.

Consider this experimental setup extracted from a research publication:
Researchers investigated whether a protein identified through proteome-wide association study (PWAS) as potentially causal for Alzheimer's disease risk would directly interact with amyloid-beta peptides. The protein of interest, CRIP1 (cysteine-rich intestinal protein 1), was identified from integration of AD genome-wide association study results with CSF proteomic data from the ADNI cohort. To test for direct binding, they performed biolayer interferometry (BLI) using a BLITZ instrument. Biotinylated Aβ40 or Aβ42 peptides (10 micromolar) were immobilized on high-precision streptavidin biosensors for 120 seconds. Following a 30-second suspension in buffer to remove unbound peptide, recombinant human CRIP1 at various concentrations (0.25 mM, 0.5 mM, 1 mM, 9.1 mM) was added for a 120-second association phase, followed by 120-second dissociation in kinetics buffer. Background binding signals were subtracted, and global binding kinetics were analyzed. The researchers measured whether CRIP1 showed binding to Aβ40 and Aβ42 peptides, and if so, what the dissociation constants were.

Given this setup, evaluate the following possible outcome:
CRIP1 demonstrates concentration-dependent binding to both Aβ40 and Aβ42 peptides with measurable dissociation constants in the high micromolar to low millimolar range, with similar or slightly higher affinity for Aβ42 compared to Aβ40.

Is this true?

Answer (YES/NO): NO